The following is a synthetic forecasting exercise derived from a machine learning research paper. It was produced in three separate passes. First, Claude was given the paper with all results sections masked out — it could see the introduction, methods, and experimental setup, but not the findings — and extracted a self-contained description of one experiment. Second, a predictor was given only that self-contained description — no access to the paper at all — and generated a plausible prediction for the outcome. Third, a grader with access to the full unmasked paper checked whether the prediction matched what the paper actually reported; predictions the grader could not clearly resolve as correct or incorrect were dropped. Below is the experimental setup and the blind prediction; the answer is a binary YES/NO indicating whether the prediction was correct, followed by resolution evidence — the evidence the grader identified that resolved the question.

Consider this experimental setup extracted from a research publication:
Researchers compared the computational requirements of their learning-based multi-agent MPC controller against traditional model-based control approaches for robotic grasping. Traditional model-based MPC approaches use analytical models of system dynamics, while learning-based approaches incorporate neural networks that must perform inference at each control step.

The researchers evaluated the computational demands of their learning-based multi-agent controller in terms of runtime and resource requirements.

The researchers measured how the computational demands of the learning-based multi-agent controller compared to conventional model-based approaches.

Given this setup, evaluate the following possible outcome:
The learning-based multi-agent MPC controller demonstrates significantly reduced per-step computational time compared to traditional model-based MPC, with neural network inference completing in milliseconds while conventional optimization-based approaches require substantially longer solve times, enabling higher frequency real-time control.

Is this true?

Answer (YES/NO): NO